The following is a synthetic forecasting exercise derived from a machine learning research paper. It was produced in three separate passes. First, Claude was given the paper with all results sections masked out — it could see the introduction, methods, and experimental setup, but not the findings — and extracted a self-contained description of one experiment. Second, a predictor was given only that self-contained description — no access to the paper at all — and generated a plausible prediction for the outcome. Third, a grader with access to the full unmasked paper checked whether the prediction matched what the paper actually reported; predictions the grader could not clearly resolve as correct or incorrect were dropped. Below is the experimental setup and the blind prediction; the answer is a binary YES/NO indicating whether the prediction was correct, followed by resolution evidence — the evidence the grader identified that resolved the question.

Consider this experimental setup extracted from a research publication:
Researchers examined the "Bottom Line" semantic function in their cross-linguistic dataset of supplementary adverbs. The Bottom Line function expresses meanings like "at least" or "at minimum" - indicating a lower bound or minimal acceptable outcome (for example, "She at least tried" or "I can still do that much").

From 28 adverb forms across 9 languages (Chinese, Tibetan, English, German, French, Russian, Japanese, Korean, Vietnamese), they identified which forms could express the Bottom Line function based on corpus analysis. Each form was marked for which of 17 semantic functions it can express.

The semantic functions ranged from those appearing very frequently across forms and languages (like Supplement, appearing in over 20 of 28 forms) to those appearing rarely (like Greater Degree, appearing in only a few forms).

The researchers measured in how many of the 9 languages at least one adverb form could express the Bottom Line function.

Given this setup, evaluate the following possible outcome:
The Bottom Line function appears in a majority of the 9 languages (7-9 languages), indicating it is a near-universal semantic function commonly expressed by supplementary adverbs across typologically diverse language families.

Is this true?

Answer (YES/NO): NO